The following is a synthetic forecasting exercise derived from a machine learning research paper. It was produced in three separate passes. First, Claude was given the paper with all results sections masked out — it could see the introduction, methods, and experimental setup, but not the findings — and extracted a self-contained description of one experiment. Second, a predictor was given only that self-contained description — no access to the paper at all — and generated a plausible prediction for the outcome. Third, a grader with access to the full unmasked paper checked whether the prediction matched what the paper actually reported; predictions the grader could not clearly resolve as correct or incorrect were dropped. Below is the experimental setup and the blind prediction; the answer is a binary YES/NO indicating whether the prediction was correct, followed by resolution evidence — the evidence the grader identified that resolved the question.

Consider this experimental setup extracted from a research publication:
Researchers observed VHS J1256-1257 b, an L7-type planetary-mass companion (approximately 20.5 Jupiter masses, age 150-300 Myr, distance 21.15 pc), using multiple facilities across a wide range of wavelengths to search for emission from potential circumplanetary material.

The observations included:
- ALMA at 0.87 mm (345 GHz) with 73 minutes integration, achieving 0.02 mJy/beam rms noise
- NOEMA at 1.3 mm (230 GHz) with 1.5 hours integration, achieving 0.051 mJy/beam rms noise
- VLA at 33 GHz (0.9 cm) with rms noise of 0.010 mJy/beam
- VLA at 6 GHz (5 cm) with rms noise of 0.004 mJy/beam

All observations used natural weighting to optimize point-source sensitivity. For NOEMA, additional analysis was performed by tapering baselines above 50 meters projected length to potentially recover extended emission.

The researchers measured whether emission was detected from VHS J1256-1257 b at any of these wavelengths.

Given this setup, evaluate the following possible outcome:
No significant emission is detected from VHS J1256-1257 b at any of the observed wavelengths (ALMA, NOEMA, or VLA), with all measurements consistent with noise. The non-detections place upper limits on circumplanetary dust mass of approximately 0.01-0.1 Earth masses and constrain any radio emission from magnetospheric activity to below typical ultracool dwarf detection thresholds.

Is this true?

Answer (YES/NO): NO